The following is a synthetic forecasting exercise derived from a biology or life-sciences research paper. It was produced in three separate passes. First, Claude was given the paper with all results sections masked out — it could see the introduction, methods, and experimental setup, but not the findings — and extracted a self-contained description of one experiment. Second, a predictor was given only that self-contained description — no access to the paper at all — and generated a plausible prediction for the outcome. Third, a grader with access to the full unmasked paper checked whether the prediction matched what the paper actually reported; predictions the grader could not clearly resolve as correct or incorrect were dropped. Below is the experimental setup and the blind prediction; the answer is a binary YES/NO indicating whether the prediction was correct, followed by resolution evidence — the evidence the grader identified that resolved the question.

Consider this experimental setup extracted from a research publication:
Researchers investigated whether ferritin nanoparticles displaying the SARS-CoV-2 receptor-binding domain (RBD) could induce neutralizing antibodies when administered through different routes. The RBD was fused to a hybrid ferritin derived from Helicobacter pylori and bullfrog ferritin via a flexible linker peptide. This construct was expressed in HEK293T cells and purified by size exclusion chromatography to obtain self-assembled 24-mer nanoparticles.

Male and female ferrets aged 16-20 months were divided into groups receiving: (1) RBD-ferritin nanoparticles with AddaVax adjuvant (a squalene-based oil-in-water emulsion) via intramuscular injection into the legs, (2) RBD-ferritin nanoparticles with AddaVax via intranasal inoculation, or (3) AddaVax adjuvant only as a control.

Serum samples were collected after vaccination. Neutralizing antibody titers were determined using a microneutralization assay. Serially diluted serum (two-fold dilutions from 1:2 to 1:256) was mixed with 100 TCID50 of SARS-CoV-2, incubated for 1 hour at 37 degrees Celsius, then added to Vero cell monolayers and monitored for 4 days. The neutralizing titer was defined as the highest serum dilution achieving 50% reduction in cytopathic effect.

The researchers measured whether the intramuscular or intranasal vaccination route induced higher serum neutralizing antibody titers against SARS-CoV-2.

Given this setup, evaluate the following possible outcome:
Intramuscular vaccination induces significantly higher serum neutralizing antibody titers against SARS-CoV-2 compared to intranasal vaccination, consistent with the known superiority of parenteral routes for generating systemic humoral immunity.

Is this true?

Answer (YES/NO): NO